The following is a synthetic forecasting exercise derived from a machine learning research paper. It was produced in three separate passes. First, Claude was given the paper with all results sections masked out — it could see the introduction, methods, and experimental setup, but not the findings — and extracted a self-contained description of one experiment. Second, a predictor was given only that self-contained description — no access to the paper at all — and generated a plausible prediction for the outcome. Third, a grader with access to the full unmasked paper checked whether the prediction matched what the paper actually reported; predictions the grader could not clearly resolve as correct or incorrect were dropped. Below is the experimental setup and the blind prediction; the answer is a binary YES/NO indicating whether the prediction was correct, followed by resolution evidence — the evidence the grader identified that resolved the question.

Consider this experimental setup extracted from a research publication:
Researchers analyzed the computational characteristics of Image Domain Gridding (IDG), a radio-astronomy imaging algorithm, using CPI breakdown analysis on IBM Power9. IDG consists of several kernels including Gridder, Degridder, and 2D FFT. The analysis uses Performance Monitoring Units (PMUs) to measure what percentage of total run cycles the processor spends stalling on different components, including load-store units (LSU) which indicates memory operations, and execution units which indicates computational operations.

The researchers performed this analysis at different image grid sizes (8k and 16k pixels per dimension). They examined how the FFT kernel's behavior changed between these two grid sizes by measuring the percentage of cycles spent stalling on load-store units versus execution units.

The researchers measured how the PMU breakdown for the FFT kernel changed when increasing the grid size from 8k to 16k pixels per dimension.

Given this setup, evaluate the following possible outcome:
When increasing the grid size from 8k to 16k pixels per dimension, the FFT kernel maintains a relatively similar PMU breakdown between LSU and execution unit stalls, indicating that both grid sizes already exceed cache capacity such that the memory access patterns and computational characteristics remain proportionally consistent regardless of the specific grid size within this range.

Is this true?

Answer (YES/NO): NO